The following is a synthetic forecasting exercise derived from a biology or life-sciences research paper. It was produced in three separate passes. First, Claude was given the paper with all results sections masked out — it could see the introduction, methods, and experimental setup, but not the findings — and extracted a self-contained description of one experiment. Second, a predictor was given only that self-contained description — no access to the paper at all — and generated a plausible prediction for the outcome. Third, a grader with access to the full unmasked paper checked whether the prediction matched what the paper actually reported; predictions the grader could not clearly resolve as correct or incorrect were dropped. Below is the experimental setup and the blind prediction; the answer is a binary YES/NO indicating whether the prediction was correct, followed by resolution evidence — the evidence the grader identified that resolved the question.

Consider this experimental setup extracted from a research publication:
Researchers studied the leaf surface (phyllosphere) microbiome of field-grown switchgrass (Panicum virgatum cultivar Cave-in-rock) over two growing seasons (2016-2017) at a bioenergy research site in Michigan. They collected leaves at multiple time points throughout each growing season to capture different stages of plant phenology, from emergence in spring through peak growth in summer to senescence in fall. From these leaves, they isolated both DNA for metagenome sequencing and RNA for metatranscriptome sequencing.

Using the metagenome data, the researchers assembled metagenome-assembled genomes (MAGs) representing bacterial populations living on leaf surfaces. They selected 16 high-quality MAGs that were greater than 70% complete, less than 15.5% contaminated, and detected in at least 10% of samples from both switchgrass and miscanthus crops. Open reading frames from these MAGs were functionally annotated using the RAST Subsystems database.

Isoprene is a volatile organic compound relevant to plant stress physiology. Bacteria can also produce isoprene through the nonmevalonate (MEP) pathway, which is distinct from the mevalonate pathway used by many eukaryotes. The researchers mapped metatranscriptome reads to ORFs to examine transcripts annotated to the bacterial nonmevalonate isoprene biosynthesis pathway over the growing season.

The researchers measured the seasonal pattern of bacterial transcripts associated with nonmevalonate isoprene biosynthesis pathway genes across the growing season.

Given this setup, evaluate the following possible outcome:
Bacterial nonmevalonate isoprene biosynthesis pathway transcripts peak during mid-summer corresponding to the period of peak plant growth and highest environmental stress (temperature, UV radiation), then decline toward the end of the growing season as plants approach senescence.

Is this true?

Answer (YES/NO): NO